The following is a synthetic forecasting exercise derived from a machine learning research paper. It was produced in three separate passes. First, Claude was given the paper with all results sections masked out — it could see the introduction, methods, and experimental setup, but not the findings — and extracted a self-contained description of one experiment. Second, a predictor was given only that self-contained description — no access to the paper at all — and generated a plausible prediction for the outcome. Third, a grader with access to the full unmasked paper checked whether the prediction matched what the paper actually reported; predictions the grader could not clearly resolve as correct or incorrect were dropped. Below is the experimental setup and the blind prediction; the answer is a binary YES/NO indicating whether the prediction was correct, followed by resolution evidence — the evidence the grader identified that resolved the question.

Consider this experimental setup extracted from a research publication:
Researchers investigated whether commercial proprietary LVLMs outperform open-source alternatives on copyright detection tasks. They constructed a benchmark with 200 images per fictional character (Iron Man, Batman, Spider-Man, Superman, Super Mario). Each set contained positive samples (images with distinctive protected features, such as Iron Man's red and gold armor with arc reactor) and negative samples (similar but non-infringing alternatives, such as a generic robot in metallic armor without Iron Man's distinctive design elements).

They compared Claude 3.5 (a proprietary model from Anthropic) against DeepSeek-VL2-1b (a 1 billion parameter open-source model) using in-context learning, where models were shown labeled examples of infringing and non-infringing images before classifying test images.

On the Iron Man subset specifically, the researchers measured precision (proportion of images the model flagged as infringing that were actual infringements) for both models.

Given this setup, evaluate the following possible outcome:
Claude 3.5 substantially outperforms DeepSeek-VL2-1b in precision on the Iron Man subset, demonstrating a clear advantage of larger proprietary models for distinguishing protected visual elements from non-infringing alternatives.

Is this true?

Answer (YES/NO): NO